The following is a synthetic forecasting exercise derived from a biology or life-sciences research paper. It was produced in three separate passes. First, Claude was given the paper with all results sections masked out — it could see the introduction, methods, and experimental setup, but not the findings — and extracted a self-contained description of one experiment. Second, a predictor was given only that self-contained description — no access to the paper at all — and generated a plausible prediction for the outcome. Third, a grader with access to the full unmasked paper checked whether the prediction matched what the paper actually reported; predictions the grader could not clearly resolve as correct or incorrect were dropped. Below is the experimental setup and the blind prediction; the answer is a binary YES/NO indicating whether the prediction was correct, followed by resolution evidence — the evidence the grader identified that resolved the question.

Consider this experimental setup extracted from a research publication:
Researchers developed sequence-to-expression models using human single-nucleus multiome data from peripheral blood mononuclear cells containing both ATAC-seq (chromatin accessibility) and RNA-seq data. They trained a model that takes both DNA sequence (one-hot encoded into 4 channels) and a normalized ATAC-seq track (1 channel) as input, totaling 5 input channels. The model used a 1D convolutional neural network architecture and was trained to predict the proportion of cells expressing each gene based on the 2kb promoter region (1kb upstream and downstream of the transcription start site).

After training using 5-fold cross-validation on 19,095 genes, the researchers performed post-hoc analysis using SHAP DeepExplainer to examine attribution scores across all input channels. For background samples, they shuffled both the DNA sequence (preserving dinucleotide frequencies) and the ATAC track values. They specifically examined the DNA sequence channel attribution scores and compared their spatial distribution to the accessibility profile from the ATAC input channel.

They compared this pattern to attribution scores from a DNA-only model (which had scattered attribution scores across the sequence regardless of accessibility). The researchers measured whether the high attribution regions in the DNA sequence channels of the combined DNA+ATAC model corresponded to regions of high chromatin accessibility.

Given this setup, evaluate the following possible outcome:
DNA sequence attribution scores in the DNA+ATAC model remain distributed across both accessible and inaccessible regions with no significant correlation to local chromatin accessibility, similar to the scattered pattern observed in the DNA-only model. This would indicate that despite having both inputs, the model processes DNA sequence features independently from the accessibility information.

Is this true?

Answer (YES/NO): NO